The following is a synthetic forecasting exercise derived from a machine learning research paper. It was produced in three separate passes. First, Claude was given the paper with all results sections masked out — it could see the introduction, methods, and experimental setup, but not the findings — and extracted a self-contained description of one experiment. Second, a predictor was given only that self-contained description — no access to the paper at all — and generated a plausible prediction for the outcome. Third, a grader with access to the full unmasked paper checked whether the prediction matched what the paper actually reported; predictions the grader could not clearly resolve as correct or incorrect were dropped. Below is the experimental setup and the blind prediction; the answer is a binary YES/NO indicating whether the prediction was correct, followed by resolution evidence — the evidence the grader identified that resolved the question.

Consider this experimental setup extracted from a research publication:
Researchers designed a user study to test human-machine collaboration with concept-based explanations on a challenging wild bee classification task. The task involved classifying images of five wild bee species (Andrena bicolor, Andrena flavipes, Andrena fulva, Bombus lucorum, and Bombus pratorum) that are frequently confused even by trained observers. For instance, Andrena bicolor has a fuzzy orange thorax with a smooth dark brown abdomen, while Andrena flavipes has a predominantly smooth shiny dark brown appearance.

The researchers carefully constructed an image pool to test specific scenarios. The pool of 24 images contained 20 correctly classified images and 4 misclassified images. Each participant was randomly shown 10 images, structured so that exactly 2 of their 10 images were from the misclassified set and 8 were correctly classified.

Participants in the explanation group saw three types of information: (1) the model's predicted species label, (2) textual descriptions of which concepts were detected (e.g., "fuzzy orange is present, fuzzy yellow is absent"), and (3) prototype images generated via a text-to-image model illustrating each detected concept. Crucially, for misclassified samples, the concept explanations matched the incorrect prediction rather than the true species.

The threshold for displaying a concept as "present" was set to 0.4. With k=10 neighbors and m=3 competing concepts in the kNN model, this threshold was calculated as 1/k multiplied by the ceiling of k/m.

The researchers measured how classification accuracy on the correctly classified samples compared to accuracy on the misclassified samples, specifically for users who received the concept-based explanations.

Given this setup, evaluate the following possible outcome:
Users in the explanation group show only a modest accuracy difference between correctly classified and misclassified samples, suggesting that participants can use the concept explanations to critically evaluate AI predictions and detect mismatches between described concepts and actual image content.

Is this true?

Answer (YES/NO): YES